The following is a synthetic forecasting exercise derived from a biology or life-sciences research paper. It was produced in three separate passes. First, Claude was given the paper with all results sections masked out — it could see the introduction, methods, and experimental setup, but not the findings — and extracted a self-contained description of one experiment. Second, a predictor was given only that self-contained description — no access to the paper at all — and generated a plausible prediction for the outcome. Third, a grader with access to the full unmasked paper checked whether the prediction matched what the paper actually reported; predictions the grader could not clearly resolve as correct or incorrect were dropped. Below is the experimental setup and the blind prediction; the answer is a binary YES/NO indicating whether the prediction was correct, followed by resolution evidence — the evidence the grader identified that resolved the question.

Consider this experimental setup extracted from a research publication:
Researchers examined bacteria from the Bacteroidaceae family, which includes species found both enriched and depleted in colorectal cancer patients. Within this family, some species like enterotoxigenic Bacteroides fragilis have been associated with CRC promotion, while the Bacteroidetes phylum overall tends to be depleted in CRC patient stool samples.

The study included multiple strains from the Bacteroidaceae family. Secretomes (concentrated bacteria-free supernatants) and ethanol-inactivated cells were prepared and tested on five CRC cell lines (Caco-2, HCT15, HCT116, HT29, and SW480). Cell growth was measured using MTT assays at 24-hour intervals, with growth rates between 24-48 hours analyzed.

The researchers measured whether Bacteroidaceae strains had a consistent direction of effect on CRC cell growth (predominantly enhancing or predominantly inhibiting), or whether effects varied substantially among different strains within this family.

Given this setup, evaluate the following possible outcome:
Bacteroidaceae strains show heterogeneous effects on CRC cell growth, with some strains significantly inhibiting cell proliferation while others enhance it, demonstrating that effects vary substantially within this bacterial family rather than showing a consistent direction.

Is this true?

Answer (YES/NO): NO